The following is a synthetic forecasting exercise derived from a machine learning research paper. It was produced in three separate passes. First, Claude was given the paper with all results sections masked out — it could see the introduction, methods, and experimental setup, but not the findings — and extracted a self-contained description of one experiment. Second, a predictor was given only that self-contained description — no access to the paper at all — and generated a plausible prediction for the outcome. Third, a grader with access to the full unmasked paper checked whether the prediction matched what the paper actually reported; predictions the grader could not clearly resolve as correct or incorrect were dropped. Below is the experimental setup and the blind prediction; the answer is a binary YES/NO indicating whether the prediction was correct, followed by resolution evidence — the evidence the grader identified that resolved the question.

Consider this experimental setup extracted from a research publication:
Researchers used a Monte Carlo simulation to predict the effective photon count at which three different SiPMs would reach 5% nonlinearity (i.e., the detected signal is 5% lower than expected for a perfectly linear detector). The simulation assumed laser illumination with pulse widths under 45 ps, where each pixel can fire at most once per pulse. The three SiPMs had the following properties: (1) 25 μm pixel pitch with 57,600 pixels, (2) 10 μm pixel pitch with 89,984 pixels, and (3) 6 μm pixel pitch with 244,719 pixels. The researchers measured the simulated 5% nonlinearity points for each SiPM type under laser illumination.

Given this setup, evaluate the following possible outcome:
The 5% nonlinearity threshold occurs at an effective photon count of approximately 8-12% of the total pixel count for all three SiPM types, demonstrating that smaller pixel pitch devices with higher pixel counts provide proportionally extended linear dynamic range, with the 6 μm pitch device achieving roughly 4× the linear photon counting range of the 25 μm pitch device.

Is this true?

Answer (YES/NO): YES